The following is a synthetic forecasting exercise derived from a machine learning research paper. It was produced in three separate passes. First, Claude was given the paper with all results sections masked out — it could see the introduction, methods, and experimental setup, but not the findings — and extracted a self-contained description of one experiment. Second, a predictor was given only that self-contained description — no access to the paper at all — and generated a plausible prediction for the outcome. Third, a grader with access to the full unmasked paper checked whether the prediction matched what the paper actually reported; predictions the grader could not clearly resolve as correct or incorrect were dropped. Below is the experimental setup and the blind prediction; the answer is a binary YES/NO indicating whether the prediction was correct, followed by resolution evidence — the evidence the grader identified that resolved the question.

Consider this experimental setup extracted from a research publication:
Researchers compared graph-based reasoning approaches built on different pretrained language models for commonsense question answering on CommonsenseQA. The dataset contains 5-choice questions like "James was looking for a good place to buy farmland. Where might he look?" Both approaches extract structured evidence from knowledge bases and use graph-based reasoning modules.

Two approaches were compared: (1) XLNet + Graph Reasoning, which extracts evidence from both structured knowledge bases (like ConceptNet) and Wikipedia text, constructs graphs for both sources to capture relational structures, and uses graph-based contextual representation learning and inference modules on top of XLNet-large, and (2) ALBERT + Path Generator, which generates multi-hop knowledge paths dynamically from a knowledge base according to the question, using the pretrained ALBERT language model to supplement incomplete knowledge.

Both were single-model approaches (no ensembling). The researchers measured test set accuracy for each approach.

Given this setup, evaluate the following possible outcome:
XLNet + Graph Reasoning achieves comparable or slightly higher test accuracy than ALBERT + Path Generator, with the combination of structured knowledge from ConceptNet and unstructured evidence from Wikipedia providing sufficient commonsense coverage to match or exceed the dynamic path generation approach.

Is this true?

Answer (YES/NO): NO